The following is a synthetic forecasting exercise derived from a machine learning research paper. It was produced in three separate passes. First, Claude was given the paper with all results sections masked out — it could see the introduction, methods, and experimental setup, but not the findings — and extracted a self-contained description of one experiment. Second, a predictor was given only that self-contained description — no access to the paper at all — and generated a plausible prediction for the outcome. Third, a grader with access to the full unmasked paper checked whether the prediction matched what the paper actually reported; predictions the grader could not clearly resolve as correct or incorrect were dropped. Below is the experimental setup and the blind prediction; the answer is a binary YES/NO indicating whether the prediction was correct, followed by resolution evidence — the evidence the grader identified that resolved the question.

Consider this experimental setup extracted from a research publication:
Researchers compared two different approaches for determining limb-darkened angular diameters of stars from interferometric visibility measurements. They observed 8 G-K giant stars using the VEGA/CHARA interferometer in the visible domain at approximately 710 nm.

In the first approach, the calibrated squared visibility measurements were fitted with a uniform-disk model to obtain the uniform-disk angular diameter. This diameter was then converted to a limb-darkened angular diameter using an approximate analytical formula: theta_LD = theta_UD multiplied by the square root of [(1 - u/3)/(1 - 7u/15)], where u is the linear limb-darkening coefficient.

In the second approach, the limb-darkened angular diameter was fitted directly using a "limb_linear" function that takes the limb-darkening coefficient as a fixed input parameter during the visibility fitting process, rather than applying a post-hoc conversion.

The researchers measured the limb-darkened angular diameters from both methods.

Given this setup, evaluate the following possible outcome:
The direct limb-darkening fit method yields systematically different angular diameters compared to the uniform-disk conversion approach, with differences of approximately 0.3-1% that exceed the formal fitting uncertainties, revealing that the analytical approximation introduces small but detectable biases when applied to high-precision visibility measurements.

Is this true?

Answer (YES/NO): NO